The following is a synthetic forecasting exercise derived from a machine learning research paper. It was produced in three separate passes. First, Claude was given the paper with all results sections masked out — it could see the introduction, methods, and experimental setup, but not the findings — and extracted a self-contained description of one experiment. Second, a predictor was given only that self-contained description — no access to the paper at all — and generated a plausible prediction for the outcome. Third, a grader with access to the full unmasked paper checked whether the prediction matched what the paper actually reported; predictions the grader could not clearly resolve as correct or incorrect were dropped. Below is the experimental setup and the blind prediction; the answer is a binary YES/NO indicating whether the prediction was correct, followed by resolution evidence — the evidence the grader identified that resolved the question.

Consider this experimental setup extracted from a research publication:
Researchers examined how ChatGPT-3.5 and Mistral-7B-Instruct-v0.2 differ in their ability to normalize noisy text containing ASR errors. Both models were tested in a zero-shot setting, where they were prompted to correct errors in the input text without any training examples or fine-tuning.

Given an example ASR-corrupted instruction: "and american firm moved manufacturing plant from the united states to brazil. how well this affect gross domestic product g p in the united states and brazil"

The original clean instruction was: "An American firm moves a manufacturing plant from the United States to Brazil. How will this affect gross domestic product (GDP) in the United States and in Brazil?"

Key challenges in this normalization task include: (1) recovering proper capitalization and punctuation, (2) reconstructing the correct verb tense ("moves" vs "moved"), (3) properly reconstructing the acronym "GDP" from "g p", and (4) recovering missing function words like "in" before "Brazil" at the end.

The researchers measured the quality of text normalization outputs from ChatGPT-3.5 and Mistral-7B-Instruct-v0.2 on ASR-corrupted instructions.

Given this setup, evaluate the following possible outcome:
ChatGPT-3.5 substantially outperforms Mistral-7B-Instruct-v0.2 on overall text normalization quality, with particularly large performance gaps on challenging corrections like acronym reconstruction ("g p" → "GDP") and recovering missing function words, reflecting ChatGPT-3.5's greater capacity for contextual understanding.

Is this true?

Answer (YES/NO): NO